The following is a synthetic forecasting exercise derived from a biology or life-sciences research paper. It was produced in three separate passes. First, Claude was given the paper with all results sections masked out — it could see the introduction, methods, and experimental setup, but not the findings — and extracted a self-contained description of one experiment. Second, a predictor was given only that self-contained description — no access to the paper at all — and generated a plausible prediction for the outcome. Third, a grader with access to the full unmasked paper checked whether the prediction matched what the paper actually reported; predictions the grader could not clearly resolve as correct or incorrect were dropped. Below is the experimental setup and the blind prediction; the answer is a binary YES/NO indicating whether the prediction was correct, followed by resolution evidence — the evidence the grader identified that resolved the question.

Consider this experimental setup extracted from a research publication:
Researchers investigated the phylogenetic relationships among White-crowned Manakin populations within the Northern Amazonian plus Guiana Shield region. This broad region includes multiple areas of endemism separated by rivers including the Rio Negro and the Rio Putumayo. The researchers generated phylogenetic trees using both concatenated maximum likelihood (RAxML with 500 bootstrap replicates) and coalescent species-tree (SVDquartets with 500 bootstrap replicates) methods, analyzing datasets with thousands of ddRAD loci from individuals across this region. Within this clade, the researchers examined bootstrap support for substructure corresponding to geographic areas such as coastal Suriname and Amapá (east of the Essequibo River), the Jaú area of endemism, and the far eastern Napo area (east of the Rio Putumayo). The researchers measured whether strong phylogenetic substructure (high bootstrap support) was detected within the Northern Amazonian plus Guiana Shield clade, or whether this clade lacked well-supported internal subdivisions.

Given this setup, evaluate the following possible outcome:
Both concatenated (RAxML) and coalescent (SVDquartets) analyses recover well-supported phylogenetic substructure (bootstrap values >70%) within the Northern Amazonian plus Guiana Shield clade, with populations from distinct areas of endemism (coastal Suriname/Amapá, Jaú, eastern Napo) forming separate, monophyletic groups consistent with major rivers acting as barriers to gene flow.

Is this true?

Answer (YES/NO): NO